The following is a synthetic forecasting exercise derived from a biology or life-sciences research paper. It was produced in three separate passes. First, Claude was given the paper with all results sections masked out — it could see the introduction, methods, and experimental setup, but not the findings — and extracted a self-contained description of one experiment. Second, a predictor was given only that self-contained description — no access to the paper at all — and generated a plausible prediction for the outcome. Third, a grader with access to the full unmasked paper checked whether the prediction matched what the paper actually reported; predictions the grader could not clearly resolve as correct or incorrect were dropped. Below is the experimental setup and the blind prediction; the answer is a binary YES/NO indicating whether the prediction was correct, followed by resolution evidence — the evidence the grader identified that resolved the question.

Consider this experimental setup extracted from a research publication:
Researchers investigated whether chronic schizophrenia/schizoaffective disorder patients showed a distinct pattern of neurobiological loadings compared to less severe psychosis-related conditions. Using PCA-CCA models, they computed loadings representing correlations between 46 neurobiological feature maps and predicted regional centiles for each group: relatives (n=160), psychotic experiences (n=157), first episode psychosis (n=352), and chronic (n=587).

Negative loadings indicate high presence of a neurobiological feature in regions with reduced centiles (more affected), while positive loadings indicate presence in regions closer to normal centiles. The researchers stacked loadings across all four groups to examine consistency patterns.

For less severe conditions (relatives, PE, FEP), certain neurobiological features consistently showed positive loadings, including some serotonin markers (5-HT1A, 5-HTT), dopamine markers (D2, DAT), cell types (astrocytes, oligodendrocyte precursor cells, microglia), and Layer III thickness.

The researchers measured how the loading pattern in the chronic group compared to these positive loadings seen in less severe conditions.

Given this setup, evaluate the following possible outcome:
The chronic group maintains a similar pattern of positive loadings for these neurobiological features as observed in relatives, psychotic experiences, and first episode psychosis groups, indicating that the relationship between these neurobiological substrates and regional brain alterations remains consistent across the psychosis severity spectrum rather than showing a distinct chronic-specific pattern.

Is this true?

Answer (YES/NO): NO